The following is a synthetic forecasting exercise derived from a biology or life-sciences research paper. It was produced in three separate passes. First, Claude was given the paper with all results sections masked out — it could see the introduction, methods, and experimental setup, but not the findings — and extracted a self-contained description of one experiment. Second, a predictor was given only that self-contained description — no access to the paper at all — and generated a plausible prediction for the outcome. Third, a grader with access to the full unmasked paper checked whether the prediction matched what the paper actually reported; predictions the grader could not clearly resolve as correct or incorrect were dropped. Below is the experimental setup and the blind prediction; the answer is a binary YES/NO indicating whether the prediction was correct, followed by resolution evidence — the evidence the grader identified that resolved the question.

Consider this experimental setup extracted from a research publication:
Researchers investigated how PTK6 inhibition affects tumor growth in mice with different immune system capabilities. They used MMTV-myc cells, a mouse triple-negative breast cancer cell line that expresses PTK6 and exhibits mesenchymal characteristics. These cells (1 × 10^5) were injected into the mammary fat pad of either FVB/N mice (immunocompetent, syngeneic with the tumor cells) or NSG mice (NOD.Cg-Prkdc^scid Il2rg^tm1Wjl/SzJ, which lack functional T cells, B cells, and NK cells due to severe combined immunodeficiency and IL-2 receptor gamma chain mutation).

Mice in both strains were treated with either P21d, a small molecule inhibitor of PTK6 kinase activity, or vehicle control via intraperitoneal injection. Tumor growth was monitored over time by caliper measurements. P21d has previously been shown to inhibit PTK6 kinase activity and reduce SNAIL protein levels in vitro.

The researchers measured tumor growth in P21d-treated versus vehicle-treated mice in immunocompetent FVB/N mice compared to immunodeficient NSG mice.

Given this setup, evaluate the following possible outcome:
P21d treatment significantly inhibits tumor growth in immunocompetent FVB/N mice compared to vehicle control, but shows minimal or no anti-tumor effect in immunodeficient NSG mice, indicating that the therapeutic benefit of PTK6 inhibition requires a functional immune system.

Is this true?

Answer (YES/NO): YES